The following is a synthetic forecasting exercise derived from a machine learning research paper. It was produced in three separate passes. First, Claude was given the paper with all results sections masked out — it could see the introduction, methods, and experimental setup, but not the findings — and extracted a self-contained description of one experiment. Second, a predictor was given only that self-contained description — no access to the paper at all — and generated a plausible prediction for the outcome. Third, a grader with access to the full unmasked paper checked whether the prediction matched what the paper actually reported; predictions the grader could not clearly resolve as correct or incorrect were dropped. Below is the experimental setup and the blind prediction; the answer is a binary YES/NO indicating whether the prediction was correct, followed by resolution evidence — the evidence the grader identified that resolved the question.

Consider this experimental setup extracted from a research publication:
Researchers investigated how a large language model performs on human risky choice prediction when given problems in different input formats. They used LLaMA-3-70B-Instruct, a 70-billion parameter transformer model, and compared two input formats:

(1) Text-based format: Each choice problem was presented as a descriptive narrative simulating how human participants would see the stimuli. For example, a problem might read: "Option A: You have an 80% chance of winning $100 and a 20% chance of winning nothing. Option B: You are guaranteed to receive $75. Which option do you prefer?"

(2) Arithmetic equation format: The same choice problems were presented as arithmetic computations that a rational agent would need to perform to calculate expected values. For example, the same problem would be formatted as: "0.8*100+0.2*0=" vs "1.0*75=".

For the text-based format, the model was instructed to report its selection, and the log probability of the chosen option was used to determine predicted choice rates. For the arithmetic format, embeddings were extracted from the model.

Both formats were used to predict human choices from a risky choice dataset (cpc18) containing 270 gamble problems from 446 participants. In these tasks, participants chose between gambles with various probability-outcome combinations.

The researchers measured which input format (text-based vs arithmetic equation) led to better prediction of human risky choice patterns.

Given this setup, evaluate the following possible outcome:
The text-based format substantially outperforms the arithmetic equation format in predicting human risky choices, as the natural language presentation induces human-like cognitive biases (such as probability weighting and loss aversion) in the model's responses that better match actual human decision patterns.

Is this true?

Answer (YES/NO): NO